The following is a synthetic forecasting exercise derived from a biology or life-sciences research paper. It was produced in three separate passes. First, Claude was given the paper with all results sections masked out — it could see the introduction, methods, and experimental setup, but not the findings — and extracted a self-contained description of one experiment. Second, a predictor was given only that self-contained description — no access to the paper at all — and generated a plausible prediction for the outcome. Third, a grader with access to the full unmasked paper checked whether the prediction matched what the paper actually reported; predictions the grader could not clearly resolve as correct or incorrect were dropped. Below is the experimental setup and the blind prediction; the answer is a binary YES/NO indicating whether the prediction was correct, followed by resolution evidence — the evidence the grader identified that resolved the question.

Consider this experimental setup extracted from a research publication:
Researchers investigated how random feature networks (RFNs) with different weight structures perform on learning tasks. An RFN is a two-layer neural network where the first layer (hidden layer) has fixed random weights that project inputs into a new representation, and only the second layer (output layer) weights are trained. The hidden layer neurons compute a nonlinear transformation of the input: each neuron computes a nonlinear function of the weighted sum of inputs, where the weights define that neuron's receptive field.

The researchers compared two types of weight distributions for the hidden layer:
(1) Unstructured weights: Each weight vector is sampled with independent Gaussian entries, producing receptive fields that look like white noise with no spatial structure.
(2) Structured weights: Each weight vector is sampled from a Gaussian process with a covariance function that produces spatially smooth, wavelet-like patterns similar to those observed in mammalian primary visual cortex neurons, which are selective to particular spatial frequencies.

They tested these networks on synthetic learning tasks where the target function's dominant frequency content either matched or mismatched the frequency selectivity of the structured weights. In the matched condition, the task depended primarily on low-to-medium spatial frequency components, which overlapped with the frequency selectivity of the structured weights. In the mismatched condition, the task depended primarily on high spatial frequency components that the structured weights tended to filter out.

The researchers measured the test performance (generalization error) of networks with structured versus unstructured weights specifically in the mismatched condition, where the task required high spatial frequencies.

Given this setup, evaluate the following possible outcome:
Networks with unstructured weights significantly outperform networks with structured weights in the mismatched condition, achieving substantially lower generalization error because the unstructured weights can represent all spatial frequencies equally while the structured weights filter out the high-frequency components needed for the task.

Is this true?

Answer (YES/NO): YES